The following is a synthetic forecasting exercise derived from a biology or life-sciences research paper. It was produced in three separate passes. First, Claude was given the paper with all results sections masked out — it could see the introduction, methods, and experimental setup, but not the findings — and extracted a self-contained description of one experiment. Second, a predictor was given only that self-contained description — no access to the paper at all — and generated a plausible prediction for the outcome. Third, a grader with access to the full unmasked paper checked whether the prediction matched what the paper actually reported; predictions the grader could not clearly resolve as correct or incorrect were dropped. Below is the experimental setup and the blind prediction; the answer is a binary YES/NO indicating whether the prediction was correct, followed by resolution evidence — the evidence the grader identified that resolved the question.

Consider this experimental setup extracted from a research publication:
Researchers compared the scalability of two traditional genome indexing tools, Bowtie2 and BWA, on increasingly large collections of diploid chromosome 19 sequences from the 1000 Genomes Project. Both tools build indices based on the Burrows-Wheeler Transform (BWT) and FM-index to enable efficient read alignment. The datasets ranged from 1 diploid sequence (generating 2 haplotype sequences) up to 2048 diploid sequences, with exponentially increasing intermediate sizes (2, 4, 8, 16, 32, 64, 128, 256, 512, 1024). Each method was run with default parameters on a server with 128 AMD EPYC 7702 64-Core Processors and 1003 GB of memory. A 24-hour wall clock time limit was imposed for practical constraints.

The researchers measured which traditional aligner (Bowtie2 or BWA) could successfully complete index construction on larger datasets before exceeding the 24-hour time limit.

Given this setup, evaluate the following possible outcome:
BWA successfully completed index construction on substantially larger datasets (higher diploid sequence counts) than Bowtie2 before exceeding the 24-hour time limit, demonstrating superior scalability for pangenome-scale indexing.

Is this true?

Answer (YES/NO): YES